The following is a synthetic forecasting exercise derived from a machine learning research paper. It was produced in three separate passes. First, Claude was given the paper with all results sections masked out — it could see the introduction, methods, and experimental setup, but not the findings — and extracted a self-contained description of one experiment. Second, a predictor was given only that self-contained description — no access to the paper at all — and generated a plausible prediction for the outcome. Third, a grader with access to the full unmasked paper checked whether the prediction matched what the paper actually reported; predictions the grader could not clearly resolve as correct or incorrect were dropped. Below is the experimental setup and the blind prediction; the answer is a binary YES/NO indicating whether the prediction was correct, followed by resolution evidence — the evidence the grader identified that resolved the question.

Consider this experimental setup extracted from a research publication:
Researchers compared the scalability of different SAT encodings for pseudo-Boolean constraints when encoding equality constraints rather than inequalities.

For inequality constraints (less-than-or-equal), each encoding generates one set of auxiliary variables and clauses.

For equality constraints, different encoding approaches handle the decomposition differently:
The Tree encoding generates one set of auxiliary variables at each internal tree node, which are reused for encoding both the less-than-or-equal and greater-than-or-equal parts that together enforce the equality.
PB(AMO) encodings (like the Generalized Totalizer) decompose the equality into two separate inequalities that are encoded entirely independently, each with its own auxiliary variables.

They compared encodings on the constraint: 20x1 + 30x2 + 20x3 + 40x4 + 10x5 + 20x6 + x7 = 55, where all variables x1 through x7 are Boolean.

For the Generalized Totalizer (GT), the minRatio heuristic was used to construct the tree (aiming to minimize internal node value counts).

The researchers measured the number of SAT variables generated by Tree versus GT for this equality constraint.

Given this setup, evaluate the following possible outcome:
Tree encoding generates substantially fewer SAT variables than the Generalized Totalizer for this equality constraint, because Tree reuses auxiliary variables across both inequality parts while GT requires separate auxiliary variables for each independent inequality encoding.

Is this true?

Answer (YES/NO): YES